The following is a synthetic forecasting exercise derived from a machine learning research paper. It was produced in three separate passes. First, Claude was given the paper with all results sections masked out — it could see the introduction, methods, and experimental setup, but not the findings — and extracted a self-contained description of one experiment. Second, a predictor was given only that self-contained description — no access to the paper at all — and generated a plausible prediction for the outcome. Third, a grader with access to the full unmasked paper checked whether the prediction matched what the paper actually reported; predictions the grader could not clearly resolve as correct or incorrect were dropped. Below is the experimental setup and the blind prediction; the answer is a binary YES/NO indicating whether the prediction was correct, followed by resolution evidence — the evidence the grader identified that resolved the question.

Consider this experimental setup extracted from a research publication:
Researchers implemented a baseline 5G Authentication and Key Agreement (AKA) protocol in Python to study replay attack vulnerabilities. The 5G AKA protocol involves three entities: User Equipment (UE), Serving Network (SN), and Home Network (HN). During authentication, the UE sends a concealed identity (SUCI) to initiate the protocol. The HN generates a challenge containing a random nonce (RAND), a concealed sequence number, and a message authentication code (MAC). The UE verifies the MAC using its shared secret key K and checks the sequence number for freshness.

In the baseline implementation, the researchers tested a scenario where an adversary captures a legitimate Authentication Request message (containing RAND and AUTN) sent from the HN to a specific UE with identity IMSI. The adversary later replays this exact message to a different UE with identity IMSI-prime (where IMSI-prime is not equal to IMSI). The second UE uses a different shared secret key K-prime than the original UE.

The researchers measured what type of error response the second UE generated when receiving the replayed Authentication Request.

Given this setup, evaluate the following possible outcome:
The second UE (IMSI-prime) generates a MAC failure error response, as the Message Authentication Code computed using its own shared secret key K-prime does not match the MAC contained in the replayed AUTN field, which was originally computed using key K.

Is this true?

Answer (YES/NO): YES